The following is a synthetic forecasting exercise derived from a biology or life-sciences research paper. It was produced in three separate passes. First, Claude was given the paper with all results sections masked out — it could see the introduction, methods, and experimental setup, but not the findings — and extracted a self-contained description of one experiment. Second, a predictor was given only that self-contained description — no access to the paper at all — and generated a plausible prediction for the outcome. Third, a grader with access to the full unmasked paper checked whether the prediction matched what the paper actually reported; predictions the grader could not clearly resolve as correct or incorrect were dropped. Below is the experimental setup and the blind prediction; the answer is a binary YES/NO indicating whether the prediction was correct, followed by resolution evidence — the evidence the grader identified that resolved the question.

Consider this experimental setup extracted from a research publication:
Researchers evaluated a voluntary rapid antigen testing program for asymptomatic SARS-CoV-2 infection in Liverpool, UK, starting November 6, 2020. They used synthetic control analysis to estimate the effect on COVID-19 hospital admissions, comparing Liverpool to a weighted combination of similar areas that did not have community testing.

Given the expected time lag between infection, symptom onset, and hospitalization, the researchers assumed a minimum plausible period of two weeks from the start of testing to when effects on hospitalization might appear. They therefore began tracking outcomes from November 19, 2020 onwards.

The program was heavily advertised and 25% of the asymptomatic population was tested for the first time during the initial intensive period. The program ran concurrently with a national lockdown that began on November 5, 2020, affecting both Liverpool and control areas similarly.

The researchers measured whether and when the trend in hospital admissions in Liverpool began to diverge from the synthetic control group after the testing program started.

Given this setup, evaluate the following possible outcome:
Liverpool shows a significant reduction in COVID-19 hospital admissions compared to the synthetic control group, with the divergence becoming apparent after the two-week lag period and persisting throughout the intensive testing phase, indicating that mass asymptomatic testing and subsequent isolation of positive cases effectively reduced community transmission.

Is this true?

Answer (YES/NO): YES